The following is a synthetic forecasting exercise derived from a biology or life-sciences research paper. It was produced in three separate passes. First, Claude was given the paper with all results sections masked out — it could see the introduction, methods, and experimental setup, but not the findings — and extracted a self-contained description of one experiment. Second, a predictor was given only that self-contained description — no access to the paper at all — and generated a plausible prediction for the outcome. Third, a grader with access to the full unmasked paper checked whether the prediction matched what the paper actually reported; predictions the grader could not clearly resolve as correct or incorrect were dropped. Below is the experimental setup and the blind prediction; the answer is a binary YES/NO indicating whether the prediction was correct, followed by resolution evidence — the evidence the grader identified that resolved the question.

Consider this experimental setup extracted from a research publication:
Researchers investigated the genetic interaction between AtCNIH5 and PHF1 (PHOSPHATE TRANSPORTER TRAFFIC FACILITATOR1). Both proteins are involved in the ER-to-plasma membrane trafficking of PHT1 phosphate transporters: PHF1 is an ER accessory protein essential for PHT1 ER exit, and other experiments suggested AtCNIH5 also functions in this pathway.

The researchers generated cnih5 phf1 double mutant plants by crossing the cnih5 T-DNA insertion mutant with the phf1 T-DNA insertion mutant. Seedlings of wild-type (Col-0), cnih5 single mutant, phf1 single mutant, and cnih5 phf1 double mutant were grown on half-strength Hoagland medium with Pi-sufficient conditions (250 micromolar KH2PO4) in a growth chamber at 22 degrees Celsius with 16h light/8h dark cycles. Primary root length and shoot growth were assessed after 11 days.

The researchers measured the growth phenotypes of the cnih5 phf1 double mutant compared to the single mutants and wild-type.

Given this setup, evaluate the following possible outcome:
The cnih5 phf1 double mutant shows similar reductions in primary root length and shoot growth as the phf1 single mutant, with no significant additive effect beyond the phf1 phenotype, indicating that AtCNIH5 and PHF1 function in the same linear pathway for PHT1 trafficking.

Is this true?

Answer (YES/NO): NO